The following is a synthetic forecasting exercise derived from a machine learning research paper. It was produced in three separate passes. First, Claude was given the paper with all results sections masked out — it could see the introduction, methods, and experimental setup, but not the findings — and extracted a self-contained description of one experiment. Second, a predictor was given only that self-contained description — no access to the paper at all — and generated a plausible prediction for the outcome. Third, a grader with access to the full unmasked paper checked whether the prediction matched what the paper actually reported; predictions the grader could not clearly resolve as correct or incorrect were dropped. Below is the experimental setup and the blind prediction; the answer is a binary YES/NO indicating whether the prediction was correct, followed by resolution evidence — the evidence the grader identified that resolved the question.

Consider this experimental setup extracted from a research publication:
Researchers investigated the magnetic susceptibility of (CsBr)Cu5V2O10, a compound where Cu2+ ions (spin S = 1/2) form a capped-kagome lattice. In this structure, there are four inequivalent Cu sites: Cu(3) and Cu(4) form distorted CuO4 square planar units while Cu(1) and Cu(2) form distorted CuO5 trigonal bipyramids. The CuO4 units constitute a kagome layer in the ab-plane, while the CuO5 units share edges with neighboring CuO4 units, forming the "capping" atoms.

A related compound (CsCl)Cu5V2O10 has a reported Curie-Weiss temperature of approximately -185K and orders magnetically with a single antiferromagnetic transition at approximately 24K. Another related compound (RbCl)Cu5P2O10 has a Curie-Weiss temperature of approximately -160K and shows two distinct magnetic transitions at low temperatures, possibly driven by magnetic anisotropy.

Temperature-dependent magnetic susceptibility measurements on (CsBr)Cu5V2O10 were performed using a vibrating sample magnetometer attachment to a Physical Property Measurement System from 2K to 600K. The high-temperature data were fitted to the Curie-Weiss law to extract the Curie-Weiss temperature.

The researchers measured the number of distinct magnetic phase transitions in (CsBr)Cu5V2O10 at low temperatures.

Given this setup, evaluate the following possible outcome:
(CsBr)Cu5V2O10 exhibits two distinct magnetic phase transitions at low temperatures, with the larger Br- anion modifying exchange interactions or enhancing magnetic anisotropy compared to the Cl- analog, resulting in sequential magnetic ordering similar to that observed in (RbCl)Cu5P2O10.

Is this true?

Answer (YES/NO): NO